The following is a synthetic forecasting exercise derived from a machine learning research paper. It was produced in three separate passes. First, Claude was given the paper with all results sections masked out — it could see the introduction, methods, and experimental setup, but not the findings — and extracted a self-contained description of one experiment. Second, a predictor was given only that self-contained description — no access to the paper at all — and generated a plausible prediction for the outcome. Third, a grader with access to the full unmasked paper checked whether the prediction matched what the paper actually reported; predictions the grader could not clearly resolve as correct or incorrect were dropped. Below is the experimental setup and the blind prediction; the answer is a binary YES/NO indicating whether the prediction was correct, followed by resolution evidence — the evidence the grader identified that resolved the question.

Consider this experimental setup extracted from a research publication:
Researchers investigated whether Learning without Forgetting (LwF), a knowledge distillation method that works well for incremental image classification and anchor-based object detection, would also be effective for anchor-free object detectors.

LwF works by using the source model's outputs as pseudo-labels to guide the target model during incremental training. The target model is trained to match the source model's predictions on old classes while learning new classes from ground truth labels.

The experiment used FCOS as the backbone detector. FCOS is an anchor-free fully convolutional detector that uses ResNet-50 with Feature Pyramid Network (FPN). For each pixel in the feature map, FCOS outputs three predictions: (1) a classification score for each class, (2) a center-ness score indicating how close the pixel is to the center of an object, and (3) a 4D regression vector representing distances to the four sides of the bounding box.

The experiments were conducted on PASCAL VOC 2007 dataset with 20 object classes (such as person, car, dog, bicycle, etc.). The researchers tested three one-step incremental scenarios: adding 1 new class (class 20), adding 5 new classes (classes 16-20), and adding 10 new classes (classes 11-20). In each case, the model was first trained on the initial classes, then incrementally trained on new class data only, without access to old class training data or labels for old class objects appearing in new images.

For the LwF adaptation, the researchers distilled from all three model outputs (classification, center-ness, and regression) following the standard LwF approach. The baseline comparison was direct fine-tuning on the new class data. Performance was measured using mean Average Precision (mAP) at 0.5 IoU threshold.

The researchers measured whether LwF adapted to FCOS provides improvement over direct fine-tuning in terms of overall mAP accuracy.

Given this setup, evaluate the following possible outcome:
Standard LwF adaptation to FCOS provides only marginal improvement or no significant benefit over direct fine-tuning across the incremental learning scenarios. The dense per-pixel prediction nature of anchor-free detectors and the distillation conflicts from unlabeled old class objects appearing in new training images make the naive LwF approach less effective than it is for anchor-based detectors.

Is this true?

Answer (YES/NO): YES